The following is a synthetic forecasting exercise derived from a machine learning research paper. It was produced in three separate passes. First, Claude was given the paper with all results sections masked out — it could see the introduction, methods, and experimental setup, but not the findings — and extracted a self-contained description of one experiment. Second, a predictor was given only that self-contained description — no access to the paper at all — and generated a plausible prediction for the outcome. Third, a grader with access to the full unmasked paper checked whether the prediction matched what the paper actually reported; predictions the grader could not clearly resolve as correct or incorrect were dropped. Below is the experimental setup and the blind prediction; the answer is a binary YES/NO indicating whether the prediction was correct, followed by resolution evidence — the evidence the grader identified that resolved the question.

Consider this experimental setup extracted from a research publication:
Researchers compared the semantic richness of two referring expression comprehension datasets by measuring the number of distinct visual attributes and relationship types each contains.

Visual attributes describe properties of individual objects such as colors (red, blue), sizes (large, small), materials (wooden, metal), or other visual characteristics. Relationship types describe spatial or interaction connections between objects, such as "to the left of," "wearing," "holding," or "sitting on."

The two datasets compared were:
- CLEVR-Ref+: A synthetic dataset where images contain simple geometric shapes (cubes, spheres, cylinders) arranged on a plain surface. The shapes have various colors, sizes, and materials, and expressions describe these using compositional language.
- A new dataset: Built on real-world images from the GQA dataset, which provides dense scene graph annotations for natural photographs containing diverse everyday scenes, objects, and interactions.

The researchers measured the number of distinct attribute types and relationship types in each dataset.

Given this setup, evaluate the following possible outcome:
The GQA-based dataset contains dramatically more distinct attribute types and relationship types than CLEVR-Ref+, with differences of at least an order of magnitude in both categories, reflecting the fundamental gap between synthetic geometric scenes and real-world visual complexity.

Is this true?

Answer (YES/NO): YES